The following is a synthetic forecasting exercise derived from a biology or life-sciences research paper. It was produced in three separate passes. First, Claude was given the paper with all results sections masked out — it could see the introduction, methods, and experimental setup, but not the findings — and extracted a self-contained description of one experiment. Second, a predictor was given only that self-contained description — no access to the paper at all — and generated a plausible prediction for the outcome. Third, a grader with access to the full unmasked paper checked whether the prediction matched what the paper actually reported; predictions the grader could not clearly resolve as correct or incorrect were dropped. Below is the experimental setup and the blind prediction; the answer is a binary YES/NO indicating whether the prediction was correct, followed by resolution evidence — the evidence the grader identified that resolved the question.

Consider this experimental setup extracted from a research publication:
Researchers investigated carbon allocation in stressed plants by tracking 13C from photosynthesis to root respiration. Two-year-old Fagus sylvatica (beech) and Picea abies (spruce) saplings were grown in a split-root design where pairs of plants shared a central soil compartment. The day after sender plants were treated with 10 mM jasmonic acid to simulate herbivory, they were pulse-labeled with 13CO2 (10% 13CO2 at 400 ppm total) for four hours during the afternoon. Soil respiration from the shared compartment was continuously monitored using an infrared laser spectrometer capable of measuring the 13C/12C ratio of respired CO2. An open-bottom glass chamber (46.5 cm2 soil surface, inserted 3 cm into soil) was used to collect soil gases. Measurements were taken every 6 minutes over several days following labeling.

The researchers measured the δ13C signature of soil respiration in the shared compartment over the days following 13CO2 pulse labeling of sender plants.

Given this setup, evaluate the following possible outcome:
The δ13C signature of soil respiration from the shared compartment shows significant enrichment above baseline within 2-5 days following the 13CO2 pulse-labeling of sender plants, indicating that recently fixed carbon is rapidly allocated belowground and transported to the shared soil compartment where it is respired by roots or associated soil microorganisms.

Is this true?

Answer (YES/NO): NO